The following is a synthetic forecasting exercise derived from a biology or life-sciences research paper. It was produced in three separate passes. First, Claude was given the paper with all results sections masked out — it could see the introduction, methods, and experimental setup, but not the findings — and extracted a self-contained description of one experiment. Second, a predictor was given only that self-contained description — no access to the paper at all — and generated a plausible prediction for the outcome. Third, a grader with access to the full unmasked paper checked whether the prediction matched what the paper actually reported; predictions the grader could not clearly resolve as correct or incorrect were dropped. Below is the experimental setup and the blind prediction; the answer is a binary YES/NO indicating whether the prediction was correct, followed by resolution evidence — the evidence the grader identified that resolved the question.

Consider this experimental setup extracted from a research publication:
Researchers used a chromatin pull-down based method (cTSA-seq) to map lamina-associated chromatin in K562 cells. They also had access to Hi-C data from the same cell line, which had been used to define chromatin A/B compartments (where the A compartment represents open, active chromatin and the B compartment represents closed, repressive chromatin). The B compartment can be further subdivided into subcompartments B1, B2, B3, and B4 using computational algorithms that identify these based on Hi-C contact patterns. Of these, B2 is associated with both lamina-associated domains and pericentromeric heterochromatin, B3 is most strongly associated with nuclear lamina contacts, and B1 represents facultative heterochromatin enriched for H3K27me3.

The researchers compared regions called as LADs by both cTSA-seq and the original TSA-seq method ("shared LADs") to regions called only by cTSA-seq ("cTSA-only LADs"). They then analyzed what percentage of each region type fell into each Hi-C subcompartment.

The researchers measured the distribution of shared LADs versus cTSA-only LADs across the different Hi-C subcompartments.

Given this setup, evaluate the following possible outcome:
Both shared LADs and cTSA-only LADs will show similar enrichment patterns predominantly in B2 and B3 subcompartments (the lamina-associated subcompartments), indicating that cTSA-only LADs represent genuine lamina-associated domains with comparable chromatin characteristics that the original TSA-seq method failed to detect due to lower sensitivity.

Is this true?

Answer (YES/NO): NO